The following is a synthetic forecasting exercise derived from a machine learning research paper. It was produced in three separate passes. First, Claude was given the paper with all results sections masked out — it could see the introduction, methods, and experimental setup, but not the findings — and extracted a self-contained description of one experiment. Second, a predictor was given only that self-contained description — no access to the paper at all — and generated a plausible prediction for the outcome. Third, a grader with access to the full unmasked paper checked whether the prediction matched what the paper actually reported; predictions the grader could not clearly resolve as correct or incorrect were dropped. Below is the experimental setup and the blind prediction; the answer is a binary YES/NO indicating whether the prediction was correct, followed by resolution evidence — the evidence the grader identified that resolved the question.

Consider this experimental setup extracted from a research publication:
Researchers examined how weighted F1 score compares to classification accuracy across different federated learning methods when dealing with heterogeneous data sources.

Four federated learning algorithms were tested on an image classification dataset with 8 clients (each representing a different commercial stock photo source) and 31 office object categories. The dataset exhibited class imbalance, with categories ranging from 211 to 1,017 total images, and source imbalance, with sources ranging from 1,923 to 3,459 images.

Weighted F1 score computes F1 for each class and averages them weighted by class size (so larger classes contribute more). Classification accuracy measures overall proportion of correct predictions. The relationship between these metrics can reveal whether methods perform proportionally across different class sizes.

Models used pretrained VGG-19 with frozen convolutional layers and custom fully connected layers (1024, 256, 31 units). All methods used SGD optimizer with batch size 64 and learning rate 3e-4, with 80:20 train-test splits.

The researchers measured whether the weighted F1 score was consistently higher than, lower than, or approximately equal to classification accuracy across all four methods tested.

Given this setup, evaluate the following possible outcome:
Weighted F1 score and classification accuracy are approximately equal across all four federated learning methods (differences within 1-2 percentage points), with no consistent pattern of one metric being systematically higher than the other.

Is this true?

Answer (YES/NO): NO